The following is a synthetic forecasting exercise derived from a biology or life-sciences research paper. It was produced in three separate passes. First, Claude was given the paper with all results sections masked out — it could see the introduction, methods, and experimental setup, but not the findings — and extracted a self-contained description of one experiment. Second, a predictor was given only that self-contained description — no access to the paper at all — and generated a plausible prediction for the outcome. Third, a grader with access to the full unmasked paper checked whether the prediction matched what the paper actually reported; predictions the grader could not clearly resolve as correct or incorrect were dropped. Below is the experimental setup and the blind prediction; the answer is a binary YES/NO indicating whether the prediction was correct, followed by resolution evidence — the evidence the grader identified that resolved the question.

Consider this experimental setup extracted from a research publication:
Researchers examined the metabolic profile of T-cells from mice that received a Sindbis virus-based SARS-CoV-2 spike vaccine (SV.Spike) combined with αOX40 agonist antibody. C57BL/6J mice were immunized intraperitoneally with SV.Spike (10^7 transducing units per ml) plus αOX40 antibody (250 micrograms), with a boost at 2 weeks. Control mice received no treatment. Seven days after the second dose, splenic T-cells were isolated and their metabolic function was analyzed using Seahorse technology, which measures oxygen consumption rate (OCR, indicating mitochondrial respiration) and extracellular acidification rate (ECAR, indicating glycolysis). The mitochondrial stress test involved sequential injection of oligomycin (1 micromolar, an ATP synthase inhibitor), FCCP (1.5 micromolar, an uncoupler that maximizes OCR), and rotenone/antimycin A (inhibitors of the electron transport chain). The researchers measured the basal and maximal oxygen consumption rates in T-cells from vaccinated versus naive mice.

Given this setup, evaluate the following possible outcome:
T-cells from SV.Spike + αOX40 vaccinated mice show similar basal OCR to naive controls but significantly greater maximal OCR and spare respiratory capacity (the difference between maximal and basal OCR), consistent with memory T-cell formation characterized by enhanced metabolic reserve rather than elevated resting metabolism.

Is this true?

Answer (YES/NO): NO